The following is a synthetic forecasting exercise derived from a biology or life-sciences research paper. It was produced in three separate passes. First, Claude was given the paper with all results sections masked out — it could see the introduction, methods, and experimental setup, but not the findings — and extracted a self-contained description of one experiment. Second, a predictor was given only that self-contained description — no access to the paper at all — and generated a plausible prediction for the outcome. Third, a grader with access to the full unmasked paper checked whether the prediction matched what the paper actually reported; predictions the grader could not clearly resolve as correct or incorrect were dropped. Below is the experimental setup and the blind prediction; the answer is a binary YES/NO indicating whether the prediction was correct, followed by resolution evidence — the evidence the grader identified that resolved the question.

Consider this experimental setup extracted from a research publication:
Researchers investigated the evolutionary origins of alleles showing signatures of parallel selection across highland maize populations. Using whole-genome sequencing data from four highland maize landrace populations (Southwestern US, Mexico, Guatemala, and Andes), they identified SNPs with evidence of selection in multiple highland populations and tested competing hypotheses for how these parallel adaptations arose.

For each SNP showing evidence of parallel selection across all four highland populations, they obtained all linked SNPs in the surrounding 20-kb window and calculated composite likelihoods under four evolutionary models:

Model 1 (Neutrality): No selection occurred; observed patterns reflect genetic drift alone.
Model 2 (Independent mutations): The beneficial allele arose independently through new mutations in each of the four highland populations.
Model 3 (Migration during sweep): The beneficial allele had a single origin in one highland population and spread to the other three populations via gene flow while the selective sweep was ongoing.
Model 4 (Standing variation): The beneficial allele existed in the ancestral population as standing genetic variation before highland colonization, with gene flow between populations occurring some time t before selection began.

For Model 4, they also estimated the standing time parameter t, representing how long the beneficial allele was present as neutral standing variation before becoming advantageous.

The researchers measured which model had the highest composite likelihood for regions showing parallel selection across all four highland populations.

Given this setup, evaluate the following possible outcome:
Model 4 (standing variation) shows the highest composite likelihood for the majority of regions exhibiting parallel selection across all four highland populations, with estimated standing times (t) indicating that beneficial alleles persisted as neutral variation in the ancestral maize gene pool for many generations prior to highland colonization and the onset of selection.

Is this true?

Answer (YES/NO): NO